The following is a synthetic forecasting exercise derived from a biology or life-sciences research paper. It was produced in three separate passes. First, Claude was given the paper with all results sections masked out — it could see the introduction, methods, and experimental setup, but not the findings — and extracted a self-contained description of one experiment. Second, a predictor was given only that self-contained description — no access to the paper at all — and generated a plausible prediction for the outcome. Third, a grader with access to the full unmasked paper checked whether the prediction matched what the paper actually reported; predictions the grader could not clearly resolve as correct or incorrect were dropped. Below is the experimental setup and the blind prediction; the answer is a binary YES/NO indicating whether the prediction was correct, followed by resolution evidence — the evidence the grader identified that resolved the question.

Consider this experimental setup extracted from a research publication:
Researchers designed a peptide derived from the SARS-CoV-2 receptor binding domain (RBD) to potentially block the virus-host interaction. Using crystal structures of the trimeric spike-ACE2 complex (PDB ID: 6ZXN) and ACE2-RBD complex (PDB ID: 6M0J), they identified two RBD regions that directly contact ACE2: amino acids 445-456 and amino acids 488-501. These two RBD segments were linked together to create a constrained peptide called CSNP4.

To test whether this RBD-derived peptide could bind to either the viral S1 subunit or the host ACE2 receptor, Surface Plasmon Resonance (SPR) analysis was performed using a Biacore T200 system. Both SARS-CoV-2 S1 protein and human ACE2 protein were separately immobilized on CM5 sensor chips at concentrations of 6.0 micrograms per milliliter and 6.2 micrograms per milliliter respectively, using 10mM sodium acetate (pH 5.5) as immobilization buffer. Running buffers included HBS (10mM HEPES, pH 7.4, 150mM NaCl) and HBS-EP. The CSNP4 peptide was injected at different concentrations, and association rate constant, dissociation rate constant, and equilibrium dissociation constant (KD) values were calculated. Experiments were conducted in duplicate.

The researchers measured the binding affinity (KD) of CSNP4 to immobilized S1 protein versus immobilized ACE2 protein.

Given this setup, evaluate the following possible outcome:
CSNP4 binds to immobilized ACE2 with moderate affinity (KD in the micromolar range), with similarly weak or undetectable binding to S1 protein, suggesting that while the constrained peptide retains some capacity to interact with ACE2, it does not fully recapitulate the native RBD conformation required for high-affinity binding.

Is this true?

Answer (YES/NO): NO